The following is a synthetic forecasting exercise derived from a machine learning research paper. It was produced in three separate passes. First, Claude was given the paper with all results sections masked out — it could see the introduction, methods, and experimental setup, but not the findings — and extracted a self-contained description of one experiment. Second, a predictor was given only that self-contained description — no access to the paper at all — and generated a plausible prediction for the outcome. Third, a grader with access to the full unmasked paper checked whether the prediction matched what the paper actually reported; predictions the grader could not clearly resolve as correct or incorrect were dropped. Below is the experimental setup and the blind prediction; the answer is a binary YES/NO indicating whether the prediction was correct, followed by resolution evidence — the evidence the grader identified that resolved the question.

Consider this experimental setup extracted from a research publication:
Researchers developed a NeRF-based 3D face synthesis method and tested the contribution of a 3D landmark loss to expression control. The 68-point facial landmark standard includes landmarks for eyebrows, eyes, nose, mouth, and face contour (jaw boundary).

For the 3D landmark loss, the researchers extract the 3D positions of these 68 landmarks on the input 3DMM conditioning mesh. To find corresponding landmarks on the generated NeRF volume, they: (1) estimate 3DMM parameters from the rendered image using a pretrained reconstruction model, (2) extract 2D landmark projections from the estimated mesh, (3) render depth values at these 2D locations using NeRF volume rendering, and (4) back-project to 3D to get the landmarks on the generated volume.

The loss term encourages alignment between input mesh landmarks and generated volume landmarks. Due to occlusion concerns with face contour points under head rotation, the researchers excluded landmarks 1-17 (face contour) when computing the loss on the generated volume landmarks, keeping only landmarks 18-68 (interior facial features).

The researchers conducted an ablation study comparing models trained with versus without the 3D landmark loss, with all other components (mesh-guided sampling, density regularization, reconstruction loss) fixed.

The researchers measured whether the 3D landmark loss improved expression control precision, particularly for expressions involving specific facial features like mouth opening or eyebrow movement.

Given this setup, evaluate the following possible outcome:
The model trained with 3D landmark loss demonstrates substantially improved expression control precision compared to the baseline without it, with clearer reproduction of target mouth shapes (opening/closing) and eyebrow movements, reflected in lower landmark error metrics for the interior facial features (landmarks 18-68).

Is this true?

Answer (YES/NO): NO